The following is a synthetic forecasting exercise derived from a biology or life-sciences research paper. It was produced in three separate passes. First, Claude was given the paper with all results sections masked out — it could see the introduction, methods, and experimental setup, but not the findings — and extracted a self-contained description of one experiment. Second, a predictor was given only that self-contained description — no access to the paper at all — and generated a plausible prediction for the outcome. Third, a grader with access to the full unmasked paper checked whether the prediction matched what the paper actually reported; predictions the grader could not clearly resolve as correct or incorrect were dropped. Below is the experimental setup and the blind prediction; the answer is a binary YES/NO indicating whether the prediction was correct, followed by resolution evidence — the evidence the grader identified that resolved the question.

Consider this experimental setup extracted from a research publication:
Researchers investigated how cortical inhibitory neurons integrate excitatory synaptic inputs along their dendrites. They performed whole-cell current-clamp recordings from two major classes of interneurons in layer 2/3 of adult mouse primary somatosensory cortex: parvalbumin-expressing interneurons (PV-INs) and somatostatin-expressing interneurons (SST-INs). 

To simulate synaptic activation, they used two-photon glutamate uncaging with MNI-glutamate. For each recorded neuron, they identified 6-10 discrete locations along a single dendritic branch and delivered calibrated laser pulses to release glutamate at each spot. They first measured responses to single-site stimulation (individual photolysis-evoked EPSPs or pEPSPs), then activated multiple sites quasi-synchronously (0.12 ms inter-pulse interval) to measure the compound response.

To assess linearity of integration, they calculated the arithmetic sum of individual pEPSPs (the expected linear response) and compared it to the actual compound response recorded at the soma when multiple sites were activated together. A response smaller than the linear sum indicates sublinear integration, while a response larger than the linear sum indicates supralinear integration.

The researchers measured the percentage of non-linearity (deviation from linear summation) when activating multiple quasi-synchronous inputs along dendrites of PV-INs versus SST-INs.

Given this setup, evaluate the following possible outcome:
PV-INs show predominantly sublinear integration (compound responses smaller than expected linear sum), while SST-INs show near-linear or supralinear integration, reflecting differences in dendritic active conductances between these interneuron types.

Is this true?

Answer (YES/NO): YES